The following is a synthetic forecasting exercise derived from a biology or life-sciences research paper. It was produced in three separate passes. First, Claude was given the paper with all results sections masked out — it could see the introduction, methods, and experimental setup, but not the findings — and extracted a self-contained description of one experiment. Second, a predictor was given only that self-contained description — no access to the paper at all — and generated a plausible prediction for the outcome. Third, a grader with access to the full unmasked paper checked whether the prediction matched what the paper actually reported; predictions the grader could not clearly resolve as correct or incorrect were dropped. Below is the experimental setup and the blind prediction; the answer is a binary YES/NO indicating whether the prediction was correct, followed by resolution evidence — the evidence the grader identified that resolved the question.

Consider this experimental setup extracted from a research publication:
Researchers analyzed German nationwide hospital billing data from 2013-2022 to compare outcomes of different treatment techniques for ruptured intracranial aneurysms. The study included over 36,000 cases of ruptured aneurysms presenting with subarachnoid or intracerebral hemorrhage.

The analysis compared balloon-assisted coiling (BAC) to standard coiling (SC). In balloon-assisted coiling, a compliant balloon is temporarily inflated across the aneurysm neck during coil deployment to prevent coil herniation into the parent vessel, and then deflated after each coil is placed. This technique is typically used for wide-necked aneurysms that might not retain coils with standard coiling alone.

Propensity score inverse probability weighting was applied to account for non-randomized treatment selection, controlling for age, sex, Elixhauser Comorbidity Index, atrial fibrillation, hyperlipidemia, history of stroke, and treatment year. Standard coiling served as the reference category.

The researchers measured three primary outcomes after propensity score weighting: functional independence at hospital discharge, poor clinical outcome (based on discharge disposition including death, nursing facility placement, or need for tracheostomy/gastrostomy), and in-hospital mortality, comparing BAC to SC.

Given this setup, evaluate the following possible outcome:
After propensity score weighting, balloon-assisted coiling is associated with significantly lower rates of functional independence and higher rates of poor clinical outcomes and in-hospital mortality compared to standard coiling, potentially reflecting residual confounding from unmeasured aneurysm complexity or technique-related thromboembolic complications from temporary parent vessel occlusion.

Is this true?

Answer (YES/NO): NO